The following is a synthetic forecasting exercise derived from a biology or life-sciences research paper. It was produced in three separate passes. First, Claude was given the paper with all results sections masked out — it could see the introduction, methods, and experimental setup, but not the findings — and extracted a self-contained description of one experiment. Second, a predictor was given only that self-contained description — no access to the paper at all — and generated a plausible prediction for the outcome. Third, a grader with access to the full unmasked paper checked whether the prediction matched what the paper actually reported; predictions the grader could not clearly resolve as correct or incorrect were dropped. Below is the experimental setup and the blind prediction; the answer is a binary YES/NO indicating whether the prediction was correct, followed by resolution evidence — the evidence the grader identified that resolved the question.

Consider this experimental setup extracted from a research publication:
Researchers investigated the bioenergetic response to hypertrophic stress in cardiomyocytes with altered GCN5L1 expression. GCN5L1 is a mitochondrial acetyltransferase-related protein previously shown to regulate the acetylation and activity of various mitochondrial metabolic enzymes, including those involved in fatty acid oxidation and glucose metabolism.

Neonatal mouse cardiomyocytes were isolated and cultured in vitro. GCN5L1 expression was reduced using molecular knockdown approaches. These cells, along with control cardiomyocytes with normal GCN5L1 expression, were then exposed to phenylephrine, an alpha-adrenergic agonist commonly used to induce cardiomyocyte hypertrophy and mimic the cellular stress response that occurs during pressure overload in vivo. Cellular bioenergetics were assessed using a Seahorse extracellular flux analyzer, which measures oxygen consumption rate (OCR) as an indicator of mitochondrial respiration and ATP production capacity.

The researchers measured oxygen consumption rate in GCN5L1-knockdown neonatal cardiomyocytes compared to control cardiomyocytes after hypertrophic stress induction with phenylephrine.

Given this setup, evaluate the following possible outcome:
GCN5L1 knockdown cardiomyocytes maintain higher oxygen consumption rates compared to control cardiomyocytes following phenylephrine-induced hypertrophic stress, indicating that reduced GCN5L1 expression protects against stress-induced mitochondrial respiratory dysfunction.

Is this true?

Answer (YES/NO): NO